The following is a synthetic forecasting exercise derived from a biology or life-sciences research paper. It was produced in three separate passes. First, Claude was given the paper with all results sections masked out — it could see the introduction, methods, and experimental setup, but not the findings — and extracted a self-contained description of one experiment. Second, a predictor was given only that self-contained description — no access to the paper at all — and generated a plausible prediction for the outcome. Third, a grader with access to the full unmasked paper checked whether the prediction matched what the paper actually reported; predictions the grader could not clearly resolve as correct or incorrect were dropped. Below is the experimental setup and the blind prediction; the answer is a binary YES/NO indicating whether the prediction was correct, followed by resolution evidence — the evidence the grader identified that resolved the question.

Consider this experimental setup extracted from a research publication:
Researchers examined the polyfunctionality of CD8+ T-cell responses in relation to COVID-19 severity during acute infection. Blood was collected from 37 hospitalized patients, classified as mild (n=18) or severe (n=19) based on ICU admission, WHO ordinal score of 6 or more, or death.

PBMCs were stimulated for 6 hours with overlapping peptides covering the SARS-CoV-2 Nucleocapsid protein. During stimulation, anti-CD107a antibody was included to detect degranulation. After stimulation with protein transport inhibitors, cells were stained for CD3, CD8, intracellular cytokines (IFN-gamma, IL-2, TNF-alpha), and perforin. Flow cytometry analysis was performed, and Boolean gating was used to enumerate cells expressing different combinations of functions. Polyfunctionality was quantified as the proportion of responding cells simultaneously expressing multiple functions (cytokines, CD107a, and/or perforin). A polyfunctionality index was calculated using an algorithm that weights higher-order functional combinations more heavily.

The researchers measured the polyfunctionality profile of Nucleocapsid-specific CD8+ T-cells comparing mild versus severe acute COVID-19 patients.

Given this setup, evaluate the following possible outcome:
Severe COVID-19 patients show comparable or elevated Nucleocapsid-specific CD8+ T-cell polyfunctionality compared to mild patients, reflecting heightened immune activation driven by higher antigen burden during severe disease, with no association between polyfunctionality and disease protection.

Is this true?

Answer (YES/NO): NO